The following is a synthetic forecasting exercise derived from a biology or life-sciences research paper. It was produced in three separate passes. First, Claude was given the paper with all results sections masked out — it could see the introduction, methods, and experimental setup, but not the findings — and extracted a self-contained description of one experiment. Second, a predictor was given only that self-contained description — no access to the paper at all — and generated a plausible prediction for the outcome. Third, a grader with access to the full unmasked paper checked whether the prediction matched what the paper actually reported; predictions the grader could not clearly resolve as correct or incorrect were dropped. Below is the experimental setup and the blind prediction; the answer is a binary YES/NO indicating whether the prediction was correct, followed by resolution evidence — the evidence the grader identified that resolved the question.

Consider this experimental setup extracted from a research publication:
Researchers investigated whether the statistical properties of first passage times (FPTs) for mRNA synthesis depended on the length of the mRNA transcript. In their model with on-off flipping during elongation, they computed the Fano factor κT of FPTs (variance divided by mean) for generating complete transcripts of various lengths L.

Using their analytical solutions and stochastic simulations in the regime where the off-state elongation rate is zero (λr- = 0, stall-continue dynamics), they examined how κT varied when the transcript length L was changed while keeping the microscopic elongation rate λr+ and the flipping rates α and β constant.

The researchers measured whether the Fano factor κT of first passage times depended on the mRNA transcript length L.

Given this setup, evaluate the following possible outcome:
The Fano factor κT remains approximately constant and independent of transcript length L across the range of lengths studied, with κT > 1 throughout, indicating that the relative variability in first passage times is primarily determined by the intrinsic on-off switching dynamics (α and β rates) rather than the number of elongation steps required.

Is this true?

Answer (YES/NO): NO